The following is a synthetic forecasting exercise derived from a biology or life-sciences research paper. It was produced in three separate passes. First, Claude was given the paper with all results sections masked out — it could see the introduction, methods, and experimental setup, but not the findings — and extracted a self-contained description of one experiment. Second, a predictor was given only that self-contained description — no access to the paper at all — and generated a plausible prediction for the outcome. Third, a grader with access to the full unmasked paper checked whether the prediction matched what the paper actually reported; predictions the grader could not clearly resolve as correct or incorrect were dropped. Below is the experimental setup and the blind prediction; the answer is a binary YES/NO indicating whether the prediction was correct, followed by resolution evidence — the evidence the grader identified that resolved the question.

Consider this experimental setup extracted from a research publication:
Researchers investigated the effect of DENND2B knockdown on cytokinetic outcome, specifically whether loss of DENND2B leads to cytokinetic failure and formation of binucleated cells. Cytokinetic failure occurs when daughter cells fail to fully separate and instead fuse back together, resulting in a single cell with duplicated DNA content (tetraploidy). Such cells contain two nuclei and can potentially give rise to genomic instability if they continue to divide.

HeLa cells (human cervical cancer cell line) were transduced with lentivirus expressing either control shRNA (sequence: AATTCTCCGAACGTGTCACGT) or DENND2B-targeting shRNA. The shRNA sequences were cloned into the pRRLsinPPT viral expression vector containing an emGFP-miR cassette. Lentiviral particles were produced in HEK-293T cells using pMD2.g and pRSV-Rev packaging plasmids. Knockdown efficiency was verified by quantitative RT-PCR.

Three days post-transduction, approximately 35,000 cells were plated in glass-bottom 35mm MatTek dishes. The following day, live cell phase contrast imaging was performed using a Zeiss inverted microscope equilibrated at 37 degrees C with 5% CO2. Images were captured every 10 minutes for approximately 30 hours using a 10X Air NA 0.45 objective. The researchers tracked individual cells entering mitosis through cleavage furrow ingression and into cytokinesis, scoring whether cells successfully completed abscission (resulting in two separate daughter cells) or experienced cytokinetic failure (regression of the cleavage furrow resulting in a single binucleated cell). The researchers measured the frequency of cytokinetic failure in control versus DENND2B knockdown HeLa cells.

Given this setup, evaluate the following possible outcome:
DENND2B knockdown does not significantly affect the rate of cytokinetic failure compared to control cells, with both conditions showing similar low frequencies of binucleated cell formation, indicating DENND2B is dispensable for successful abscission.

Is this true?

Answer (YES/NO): NO